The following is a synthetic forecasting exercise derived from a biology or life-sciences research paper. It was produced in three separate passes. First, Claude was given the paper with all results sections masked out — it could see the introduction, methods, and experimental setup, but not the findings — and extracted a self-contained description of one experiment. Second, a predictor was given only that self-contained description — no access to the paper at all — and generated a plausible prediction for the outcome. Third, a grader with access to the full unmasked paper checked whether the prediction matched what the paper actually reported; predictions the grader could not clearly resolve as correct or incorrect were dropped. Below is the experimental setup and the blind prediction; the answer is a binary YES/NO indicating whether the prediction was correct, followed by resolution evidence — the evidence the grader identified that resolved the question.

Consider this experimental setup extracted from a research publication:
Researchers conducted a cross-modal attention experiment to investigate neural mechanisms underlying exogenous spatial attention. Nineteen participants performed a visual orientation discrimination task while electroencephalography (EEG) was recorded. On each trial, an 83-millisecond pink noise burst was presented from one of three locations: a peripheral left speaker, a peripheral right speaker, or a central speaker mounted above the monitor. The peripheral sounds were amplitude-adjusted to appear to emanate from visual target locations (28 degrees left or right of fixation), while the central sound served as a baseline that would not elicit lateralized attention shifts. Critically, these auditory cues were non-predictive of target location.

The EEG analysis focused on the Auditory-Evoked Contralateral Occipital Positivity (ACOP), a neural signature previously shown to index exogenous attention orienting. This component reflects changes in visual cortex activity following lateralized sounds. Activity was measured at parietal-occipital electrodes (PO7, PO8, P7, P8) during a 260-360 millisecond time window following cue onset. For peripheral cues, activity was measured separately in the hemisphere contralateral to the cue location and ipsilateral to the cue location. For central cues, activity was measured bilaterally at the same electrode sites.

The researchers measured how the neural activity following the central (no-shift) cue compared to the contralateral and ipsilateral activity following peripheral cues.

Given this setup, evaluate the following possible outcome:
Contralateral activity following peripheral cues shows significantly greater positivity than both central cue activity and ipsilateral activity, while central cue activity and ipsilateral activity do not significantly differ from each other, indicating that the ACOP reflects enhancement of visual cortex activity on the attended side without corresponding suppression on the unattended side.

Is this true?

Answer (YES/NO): YES